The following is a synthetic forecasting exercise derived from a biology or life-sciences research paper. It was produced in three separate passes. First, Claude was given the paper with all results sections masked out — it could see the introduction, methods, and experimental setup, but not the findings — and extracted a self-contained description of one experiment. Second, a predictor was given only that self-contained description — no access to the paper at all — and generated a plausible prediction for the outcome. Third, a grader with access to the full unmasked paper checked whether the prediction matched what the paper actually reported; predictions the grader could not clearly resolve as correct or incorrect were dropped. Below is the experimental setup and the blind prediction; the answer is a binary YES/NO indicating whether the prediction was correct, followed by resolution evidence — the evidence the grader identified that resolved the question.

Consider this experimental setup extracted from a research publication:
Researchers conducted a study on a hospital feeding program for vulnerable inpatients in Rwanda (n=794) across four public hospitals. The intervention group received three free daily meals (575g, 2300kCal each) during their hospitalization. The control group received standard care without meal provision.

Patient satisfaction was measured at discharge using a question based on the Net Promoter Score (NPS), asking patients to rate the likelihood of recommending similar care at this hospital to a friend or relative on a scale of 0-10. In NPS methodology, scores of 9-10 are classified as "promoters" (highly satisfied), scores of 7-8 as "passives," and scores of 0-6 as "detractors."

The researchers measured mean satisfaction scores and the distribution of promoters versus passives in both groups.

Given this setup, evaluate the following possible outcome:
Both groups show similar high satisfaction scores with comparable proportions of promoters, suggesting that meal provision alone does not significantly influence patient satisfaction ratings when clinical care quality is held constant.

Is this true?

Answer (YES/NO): NO